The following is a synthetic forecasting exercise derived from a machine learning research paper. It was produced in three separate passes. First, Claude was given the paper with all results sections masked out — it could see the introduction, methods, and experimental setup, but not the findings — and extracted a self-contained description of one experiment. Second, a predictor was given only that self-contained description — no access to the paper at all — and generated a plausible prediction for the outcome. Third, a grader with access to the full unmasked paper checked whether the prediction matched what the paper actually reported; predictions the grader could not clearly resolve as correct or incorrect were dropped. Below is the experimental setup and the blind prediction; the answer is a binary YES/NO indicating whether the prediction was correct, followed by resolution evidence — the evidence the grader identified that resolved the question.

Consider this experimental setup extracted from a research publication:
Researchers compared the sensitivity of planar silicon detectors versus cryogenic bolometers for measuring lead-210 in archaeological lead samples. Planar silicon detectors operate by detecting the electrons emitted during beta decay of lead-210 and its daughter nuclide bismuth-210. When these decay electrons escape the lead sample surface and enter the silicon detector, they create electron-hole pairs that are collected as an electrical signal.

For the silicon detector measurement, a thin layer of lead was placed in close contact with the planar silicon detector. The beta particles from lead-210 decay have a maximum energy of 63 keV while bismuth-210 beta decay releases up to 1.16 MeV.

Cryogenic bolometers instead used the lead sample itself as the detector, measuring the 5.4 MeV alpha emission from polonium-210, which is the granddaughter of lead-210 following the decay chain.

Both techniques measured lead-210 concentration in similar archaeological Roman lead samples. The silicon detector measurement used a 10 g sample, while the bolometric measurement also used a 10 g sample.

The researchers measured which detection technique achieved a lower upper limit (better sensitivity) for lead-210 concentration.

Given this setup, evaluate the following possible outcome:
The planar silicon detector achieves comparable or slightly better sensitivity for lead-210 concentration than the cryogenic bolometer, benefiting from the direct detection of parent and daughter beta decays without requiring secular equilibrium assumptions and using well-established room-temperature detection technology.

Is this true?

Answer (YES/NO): NO